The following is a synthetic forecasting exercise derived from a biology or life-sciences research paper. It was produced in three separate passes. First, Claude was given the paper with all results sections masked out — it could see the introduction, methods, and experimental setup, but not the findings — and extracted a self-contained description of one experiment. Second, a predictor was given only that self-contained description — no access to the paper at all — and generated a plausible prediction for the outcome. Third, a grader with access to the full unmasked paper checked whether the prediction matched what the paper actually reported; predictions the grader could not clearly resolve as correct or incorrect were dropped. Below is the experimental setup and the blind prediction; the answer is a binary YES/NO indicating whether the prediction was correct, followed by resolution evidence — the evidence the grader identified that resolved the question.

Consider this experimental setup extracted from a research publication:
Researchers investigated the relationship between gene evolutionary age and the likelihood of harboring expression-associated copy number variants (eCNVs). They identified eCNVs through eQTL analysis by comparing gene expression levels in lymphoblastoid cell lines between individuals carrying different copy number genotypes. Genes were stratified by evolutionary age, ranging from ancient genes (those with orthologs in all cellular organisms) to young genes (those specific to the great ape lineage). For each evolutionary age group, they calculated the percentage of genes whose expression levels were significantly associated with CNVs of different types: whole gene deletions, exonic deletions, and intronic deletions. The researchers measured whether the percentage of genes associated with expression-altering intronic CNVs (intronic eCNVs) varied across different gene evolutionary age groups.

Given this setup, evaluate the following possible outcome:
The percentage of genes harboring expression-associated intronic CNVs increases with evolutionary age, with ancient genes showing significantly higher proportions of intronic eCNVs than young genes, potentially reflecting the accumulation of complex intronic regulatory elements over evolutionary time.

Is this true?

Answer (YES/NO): YES